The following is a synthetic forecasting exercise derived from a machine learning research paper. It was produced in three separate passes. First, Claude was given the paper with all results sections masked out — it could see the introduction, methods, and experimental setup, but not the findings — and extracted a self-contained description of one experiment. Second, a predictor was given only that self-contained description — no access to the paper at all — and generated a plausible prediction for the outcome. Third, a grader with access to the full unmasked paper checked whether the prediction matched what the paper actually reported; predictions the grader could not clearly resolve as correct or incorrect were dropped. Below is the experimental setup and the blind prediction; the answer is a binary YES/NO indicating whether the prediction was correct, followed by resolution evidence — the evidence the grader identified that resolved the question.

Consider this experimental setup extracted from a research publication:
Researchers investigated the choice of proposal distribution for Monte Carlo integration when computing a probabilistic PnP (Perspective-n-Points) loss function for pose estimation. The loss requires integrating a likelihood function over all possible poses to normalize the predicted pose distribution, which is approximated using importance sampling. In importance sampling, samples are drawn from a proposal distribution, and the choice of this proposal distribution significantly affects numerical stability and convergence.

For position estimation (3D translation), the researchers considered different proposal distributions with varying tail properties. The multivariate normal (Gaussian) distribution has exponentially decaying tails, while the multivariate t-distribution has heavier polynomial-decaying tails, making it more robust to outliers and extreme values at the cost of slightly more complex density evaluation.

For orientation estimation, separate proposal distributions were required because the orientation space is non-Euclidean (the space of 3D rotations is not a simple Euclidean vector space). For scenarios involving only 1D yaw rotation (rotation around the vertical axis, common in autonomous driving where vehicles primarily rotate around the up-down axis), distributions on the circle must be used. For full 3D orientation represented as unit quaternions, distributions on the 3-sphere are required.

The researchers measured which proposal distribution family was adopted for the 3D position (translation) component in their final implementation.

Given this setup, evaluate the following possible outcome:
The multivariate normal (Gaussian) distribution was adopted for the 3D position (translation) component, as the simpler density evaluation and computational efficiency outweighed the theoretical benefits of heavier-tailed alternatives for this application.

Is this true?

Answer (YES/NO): NO